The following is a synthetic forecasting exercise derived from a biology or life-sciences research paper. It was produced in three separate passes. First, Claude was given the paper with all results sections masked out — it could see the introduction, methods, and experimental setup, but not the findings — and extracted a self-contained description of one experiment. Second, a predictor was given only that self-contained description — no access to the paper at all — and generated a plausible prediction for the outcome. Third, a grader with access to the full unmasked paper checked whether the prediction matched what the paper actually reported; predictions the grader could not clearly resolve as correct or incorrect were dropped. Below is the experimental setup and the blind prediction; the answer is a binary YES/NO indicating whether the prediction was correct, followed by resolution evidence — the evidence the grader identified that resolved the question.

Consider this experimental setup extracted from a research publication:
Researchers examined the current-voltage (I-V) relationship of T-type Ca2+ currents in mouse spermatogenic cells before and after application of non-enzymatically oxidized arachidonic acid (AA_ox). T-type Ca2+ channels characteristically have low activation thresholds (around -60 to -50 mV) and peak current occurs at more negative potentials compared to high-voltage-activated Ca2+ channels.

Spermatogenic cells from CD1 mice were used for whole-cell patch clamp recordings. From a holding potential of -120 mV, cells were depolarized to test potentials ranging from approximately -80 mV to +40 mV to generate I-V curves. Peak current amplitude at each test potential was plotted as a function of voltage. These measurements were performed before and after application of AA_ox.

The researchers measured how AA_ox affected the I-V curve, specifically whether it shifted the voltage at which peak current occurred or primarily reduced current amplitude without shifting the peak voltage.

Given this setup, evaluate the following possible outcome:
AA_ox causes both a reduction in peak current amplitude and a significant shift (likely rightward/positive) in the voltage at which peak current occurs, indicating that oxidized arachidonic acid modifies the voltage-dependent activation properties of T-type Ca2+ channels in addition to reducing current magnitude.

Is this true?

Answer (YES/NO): NO